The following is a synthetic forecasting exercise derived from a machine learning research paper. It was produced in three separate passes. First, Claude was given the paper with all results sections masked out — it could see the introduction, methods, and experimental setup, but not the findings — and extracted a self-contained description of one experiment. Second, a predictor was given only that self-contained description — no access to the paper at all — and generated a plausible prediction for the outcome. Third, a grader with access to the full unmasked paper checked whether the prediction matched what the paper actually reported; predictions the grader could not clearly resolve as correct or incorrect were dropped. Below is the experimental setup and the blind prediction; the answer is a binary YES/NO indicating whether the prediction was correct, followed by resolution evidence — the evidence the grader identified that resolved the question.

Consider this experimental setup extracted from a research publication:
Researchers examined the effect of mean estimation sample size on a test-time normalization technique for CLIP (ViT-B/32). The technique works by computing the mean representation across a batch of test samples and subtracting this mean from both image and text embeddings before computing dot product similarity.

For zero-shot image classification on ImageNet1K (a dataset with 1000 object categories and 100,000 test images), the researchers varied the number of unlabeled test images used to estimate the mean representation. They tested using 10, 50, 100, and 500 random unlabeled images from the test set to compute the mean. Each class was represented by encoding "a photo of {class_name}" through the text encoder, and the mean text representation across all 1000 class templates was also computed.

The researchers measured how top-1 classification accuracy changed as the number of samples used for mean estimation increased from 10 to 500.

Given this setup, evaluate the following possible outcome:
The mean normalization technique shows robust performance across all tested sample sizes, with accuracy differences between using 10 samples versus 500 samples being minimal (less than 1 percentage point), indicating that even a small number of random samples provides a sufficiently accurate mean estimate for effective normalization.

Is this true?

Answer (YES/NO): YES